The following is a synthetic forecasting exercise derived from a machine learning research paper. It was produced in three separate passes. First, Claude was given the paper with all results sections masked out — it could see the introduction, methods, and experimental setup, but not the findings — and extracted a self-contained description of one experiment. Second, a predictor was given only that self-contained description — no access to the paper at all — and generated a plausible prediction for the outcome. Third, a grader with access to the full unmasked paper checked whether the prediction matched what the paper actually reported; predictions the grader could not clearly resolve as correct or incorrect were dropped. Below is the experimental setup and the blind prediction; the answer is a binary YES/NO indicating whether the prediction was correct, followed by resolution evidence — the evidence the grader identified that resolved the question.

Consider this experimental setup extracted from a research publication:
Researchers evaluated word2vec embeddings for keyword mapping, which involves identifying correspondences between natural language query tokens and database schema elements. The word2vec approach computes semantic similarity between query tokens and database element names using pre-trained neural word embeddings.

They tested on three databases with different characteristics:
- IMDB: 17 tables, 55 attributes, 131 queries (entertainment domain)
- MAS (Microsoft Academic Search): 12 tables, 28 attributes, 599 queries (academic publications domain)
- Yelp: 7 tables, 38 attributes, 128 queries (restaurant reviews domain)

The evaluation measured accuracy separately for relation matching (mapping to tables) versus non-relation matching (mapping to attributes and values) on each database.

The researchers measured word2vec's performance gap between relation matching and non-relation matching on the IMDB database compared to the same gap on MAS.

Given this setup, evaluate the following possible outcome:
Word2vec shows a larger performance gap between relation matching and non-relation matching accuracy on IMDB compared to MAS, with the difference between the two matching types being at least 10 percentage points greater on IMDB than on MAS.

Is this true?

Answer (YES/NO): YES